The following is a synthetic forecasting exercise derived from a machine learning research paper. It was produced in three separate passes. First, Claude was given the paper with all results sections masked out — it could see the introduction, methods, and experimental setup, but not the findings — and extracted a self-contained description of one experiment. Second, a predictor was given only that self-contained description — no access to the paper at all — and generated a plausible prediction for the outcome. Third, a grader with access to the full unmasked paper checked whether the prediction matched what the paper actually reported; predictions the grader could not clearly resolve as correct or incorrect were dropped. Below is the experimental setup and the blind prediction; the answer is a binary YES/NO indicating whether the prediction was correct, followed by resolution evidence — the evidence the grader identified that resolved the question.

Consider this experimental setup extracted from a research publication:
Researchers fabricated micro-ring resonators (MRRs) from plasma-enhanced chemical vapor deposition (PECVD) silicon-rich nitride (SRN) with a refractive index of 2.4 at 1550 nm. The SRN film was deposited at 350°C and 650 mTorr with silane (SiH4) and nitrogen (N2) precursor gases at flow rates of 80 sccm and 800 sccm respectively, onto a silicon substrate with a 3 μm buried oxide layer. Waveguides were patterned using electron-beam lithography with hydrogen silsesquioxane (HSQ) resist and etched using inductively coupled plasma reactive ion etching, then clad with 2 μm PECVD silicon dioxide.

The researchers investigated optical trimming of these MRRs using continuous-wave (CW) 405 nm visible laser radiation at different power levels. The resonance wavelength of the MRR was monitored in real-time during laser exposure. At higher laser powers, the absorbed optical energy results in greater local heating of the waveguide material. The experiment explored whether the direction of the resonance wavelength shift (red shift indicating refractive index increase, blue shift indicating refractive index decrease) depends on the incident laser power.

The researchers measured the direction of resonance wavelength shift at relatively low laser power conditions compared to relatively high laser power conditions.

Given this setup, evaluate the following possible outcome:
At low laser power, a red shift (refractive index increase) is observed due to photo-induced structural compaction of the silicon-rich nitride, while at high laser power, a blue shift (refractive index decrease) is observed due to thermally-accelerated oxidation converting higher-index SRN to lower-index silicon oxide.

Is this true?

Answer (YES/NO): NO